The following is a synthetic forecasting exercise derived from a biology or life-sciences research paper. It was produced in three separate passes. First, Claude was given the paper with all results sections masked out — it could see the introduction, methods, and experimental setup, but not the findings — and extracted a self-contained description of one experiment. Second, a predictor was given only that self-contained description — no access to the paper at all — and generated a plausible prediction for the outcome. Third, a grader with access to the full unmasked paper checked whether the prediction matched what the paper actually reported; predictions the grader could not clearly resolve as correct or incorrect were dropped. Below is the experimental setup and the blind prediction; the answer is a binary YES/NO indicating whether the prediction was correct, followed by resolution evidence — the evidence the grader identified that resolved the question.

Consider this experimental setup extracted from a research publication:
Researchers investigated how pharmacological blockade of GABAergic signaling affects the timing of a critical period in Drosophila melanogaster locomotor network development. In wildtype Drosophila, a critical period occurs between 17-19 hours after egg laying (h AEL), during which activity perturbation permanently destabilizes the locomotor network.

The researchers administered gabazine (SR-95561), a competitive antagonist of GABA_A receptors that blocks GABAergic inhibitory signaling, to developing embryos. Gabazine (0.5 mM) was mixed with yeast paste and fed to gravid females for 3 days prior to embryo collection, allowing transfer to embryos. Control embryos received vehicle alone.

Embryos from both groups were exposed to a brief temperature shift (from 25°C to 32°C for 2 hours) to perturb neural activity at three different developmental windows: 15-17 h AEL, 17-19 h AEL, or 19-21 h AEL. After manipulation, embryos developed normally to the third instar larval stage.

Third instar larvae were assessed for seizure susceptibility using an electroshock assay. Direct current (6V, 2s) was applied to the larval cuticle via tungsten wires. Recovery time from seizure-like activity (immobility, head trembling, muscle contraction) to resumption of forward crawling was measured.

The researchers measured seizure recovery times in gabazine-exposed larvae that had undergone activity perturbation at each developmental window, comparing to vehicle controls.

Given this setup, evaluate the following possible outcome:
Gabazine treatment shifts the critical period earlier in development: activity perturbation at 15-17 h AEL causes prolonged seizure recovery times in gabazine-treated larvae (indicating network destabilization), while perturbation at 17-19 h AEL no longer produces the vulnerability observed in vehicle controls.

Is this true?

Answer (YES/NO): NO